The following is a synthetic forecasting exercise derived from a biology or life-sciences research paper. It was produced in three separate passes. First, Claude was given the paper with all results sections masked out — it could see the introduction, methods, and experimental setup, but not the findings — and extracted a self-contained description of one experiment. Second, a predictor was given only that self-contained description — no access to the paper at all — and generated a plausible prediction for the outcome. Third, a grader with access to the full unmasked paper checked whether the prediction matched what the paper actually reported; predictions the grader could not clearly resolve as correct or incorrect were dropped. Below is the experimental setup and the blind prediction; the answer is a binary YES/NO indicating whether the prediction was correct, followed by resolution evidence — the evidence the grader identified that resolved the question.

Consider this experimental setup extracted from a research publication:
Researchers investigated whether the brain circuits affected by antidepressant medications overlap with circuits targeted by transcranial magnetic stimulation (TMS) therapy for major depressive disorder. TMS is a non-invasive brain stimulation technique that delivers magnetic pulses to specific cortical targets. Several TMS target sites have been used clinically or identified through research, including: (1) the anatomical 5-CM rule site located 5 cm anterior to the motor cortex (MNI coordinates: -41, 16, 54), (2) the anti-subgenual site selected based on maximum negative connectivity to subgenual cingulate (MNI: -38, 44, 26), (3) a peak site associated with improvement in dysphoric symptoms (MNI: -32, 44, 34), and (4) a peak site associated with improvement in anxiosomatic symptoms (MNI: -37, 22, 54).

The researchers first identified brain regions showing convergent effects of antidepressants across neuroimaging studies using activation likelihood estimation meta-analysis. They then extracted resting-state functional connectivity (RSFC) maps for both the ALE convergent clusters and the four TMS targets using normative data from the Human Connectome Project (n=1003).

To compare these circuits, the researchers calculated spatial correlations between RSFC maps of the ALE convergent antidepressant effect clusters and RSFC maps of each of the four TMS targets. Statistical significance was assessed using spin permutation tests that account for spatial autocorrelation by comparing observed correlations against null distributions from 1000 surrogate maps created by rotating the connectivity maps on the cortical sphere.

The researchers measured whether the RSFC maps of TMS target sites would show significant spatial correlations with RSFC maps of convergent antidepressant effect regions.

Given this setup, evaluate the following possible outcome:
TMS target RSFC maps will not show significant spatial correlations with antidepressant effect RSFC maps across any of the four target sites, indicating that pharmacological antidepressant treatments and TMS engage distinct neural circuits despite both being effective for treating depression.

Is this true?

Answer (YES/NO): NO